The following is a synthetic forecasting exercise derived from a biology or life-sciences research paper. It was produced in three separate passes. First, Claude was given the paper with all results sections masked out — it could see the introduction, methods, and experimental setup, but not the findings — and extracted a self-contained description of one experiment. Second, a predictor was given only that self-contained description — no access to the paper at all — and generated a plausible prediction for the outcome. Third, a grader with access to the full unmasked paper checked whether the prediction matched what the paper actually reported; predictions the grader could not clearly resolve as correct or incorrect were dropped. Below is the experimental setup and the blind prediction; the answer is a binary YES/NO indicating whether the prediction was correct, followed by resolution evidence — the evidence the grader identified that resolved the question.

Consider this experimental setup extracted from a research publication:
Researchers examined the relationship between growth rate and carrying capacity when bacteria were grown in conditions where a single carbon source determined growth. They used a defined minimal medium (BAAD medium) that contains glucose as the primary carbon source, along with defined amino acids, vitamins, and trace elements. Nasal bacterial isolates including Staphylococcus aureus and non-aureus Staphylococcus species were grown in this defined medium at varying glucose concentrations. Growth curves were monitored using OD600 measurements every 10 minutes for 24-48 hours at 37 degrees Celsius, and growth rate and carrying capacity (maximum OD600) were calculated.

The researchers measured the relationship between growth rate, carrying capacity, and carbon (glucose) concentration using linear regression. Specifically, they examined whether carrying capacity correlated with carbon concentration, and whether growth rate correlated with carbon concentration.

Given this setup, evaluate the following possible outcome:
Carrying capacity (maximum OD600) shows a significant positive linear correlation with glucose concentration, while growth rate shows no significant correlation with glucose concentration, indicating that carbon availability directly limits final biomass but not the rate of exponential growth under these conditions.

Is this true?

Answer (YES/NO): NO